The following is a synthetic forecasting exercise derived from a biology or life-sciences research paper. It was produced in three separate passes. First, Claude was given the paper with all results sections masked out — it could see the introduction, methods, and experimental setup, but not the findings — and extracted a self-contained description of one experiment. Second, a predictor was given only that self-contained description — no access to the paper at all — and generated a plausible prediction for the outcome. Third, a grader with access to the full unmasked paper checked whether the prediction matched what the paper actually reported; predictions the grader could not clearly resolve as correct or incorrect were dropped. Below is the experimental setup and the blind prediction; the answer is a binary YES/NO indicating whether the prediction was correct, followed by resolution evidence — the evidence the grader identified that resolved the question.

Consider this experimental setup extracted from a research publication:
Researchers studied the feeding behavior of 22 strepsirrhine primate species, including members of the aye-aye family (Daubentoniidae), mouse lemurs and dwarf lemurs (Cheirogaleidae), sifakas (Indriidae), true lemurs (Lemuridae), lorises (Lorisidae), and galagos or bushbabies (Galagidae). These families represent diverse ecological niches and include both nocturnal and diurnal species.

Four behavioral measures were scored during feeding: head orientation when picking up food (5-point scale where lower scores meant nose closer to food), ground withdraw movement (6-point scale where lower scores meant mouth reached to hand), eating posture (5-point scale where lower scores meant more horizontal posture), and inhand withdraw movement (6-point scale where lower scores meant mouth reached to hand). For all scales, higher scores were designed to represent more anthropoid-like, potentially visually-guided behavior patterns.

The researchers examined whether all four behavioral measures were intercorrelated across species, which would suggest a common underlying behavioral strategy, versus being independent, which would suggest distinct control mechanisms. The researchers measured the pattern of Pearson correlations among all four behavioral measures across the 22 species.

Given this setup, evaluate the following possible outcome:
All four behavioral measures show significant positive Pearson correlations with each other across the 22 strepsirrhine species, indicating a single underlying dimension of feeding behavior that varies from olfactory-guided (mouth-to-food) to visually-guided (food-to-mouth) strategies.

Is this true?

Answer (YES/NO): NO